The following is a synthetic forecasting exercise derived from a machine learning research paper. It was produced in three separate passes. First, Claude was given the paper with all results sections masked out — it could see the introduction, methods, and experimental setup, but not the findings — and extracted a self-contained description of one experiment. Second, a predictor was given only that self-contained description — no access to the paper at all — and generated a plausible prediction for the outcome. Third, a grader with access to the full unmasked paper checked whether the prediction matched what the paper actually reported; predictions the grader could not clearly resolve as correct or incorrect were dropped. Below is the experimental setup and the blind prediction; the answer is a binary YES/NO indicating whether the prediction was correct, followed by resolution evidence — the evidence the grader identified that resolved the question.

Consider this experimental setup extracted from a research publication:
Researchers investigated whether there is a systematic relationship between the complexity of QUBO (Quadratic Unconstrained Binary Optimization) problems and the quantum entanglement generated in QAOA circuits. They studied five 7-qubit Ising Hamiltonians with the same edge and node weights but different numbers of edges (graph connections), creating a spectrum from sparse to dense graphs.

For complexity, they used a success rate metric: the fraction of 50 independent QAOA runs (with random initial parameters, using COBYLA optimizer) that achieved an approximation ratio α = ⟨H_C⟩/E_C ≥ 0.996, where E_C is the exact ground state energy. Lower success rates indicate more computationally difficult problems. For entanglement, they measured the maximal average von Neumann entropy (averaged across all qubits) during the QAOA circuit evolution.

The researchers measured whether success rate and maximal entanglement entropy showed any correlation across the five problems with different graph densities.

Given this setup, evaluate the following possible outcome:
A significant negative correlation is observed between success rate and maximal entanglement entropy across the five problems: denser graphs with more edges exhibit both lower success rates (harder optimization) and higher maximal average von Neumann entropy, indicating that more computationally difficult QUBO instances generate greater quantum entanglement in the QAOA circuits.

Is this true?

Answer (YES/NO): NO